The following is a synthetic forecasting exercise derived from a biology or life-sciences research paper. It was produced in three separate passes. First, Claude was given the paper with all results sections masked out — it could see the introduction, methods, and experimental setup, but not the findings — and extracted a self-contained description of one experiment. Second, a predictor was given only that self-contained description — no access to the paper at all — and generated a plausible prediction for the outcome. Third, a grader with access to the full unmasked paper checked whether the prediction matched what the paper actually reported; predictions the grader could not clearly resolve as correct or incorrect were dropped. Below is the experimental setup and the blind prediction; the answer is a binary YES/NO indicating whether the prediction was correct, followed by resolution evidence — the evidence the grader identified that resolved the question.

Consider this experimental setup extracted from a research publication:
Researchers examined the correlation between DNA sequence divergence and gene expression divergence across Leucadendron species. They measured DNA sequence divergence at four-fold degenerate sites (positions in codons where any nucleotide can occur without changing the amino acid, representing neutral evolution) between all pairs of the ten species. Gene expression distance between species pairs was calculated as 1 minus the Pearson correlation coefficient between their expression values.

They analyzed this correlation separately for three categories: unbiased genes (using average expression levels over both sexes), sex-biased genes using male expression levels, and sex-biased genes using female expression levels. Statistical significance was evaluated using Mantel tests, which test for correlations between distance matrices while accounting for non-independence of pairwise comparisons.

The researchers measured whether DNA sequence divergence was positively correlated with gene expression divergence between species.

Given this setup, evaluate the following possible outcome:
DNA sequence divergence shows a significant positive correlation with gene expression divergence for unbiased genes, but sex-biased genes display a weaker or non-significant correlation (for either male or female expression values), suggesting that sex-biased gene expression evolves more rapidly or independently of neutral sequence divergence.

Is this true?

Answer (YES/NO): NO